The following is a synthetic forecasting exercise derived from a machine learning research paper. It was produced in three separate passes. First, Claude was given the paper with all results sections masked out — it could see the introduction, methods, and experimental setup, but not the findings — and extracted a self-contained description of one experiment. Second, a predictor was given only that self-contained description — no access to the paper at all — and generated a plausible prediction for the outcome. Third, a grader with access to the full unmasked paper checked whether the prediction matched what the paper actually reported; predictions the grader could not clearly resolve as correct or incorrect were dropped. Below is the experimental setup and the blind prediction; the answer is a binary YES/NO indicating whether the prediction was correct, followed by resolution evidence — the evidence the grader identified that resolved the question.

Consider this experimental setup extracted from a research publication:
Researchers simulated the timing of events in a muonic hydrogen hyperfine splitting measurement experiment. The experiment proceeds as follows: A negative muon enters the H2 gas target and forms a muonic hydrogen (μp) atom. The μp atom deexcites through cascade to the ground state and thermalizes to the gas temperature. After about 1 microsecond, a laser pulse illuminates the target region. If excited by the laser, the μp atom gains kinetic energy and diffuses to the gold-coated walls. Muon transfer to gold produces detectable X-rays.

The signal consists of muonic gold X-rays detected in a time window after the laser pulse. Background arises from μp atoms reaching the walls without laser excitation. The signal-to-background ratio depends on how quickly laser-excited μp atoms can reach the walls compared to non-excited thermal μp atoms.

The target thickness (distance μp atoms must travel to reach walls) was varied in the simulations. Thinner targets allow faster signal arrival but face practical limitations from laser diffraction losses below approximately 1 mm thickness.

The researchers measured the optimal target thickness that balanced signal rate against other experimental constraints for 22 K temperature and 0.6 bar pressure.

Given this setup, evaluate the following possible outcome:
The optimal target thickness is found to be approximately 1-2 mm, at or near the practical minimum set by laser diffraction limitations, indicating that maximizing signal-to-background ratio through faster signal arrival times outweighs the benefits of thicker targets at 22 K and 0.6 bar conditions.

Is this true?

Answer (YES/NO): YES